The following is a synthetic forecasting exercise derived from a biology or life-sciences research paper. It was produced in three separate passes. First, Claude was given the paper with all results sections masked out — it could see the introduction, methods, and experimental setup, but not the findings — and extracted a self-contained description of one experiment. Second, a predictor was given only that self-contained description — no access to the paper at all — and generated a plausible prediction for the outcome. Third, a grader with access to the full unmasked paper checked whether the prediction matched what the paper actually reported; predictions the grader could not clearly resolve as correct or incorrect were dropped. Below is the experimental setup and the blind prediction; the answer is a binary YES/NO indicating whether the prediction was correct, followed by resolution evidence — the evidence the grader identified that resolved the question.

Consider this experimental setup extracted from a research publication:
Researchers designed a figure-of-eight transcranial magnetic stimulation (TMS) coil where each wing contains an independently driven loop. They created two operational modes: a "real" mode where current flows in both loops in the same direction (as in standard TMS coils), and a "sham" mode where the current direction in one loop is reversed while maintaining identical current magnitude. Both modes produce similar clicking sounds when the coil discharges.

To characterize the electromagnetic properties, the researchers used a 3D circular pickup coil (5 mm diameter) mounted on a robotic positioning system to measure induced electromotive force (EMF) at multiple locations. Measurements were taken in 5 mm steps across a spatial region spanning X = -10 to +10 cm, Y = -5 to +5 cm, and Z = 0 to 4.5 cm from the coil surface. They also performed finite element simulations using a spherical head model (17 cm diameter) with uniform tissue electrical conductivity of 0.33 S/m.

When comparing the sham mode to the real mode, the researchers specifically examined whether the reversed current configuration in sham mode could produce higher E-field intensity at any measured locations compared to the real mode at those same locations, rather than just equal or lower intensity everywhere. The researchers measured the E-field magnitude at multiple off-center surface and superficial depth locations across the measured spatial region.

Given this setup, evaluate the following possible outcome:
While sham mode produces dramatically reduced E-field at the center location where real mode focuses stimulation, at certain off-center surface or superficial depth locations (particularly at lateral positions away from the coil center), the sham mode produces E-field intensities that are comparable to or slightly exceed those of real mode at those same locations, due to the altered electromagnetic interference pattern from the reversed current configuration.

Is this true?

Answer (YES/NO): YES